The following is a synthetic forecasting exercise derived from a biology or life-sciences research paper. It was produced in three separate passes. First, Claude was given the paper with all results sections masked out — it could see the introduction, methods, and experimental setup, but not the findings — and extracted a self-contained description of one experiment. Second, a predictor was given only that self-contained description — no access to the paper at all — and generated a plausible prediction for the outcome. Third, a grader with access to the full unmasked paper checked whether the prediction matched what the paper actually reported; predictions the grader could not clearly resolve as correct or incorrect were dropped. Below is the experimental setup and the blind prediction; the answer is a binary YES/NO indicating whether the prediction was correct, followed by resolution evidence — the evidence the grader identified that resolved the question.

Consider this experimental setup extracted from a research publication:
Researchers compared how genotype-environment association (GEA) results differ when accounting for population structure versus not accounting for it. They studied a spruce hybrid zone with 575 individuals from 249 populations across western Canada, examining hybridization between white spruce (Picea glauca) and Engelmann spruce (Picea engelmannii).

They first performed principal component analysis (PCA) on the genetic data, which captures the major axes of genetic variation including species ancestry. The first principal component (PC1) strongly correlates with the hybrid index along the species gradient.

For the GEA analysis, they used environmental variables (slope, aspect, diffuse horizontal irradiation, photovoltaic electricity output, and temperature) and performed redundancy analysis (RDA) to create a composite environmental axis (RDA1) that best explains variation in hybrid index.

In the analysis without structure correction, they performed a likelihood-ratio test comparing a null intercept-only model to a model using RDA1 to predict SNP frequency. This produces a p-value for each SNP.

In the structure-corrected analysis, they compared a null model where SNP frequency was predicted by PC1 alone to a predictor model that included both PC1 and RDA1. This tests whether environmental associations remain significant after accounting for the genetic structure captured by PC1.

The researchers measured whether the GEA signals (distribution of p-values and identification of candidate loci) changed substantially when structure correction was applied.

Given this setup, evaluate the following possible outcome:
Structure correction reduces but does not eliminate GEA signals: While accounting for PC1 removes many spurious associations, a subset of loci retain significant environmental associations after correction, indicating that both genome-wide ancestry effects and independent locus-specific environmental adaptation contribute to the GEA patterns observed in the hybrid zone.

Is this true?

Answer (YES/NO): NO